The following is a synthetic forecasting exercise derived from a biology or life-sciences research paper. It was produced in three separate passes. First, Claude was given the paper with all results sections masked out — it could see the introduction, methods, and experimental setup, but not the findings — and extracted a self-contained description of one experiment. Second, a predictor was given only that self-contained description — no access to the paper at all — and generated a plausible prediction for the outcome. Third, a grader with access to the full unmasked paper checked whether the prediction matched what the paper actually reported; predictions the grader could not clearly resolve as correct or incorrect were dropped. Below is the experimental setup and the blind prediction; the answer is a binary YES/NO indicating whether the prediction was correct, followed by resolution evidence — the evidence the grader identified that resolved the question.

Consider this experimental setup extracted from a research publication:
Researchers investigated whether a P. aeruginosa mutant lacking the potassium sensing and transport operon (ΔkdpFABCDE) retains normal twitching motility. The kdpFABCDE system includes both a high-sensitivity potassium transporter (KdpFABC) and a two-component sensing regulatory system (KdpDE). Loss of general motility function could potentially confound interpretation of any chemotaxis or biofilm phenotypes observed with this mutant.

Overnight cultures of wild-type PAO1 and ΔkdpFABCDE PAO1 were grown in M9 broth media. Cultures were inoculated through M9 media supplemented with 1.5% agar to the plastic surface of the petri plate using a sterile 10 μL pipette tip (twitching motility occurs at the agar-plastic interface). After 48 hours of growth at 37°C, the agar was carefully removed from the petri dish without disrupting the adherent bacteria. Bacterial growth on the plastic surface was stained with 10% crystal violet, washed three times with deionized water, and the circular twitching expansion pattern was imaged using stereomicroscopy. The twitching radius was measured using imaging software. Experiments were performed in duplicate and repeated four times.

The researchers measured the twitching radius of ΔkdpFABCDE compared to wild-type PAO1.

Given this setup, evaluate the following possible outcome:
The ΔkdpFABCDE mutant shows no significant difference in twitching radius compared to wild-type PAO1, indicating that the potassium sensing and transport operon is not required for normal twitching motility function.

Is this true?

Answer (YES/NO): YES